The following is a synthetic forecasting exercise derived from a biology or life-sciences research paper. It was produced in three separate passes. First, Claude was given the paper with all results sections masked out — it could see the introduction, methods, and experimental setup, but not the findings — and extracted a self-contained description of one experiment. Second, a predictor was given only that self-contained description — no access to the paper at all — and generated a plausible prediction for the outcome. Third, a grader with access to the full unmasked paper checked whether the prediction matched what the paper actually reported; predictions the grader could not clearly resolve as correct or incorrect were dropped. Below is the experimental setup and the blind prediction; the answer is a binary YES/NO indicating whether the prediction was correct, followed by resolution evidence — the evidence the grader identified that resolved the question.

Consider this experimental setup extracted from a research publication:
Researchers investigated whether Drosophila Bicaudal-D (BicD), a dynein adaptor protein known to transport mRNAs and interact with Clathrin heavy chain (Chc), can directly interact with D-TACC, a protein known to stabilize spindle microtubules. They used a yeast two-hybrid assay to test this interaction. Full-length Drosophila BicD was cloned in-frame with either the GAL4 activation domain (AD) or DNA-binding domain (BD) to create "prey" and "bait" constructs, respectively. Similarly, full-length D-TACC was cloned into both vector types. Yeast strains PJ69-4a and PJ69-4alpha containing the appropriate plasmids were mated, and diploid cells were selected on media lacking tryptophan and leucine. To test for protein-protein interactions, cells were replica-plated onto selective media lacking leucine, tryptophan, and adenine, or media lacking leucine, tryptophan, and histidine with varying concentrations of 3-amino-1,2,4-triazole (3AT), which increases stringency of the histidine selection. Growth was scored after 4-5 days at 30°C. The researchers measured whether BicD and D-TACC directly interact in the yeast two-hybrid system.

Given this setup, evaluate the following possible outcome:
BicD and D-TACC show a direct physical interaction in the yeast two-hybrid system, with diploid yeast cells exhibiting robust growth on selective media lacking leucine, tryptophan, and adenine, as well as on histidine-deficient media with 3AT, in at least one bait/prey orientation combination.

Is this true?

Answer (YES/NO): NO